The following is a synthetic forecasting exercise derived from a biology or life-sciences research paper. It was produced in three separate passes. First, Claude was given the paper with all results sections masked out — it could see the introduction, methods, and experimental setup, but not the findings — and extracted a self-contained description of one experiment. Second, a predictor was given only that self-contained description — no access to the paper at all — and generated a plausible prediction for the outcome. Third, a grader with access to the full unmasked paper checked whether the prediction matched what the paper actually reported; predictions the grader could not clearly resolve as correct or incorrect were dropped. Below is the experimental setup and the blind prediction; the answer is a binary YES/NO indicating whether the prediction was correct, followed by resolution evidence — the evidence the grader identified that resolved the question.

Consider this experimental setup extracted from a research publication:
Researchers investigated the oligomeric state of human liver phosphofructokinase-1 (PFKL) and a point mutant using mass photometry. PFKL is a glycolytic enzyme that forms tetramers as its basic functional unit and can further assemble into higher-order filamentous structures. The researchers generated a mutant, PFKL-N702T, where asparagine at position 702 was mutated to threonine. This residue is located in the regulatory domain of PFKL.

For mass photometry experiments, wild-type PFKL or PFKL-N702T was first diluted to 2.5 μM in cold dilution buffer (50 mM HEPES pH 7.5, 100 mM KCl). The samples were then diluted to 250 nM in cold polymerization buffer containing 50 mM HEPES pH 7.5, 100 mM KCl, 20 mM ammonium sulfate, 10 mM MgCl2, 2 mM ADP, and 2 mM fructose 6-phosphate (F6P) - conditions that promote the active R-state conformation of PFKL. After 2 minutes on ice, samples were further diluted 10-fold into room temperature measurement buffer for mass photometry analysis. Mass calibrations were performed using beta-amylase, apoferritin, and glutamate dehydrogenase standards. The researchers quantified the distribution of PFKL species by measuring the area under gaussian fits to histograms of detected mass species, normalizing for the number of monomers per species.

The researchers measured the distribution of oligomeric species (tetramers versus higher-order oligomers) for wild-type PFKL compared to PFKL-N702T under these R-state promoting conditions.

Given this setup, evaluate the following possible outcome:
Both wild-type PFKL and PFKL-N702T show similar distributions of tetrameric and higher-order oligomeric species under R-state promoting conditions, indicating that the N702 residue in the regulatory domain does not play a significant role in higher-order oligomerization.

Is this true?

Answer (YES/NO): NO